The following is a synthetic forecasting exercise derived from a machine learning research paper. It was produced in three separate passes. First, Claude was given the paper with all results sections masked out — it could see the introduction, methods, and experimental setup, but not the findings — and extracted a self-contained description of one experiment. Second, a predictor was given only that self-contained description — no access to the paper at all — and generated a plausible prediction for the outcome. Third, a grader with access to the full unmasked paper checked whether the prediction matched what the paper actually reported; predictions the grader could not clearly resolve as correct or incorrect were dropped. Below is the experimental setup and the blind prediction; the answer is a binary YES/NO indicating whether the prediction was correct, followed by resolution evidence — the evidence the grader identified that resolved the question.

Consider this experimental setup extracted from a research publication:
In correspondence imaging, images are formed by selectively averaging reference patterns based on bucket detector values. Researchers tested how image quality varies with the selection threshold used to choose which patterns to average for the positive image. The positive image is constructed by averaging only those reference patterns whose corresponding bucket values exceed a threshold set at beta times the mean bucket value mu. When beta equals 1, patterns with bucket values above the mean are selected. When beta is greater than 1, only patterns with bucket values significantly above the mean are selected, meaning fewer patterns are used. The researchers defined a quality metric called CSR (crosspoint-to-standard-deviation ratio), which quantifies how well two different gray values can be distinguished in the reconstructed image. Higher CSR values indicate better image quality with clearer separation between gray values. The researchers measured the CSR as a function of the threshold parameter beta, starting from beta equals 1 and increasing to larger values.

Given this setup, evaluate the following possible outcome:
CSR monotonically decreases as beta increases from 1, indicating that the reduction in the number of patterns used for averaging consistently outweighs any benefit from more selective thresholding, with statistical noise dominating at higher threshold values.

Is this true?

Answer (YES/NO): NO